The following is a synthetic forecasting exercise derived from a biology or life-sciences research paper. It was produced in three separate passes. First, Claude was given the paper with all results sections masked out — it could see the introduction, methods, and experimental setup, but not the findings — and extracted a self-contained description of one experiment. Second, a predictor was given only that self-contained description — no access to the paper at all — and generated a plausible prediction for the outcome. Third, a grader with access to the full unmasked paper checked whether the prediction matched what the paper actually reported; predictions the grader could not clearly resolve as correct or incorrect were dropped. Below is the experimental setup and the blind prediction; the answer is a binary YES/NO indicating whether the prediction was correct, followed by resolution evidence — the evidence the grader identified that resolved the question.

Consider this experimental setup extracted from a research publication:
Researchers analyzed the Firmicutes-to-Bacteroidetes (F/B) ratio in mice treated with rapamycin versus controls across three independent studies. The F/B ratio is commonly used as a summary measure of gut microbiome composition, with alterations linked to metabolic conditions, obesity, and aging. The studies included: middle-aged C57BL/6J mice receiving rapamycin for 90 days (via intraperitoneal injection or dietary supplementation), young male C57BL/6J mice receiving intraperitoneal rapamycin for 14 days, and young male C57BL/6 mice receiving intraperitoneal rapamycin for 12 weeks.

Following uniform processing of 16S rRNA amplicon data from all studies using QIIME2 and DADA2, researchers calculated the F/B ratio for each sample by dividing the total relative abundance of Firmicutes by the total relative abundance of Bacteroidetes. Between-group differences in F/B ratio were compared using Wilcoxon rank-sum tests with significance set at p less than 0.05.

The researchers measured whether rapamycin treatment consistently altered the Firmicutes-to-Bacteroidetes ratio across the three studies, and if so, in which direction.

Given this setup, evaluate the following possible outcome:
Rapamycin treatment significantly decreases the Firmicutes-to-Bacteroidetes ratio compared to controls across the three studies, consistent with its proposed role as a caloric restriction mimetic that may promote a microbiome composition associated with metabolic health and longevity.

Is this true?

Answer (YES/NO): NO